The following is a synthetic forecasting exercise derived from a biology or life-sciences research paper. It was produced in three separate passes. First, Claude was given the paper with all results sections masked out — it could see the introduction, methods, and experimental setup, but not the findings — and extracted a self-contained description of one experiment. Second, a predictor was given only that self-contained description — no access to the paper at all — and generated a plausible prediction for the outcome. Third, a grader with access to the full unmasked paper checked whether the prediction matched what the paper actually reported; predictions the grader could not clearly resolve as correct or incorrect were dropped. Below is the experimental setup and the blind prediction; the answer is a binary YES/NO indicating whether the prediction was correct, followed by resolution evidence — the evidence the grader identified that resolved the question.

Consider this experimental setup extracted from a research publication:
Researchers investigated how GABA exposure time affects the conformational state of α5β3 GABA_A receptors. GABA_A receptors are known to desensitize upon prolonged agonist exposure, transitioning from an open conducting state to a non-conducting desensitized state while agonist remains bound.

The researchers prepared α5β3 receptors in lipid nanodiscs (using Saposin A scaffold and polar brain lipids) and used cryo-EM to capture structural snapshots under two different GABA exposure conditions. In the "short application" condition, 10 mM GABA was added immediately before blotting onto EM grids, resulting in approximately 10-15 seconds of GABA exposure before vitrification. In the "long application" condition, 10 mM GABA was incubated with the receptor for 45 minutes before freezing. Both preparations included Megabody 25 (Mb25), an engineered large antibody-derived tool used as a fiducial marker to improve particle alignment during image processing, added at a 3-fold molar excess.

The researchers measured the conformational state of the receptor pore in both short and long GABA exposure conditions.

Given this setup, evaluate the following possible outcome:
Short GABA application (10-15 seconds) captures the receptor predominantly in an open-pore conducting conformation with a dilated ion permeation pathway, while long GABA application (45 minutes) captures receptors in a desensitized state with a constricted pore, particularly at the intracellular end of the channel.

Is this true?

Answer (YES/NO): NO